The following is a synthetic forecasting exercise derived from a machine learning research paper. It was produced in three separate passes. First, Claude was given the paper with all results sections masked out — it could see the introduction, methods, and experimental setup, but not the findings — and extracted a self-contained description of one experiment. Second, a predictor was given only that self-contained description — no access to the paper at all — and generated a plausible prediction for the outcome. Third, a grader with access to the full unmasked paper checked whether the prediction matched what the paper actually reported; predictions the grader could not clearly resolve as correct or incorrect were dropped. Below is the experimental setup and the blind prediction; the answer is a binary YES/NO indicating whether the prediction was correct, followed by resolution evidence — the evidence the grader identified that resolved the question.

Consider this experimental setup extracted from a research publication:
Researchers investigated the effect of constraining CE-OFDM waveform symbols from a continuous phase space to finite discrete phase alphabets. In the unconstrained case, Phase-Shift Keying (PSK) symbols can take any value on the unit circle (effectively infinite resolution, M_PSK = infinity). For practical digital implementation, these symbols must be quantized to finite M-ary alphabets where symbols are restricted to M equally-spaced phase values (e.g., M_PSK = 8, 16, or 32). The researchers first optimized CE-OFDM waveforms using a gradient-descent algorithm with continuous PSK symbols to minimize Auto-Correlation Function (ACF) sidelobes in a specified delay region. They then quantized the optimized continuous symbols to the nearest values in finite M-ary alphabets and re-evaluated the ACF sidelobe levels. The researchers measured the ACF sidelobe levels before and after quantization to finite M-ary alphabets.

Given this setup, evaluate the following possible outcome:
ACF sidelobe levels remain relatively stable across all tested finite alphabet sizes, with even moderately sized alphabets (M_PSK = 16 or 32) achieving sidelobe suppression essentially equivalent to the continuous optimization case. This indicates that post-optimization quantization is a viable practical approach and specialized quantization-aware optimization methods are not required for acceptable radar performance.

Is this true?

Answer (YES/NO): NO